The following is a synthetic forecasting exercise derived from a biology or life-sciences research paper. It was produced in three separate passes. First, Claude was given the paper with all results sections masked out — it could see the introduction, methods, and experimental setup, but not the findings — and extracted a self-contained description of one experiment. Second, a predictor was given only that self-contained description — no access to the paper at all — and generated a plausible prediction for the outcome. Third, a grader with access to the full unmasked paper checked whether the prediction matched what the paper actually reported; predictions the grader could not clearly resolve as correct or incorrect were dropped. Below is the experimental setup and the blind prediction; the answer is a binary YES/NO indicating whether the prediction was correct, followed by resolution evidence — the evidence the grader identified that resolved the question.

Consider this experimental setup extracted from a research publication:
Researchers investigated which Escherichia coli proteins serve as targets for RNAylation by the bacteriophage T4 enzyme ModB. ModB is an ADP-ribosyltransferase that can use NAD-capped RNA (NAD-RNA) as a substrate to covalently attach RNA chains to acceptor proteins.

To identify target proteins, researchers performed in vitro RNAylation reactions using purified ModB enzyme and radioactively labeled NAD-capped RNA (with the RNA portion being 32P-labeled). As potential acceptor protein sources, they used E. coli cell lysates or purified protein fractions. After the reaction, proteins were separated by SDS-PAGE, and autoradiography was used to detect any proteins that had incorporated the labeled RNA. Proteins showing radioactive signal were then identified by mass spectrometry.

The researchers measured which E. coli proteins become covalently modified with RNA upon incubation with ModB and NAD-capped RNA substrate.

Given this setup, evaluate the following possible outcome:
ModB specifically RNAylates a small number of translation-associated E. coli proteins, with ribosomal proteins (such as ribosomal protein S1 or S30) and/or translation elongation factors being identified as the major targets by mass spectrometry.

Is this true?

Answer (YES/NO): YES